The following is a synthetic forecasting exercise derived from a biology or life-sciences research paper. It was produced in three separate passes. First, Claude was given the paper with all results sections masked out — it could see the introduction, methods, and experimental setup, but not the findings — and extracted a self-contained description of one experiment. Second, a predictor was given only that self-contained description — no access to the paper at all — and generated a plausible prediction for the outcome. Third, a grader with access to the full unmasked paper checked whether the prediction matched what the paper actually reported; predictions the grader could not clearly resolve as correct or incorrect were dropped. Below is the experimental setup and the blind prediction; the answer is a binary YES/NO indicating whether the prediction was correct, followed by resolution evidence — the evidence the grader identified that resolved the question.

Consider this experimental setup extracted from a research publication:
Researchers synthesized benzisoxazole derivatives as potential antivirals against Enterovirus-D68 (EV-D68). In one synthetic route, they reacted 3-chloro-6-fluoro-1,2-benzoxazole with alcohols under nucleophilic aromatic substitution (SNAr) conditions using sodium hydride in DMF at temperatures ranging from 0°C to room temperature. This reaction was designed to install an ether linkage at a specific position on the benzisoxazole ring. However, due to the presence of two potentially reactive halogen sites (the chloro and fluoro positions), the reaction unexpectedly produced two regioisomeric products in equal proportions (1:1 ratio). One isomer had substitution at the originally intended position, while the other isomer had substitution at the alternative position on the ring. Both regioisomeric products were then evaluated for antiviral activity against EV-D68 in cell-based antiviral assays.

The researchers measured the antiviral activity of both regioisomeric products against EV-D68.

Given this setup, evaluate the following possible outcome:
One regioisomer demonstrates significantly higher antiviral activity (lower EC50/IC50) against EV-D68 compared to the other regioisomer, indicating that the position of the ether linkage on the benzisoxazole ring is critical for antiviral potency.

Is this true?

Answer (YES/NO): NO